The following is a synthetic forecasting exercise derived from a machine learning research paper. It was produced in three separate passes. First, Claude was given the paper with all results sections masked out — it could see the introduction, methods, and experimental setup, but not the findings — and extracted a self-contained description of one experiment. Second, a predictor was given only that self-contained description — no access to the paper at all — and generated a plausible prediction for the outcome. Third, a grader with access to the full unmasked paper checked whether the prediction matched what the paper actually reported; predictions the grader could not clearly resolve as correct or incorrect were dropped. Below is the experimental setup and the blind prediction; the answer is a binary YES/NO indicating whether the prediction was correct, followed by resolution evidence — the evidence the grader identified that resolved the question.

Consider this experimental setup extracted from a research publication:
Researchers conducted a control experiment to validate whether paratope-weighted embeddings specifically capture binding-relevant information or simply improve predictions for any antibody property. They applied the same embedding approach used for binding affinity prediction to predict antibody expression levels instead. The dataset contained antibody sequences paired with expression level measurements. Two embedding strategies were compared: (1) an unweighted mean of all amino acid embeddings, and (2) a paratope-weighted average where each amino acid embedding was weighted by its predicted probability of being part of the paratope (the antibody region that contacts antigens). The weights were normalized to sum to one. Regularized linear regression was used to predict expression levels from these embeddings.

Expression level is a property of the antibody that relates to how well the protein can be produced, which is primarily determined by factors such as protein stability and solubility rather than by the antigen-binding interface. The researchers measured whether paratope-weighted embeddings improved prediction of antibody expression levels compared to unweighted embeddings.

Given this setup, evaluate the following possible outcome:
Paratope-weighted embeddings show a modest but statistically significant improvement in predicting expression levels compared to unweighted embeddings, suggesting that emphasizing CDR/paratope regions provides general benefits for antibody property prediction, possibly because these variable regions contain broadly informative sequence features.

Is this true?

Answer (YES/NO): NO